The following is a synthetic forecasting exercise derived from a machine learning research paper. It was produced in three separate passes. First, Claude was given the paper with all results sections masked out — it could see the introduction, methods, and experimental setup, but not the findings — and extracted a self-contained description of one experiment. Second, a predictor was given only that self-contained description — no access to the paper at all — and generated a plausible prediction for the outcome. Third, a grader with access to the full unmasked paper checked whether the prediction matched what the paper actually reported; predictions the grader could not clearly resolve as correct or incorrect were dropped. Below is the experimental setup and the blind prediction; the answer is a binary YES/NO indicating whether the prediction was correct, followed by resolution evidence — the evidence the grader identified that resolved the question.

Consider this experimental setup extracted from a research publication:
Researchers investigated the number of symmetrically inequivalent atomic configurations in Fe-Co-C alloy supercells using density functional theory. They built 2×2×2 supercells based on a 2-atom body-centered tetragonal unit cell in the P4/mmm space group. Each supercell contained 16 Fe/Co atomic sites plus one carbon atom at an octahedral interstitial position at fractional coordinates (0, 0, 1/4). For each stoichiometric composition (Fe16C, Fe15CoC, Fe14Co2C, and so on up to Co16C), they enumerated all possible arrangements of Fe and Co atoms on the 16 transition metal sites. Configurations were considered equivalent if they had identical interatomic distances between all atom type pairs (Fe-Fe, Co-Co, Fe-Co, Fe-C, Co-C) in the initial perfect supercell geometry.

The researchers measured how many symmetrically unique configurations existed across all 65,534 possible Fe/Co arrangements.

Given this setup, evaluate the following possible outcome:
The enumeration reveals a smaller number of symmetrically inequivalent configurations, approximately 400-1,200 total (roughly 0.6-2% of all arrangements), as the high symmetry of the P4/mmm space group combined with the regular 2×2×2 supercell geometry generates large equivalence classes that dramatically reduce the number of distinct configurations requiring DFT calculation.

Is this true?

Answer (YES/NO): NO